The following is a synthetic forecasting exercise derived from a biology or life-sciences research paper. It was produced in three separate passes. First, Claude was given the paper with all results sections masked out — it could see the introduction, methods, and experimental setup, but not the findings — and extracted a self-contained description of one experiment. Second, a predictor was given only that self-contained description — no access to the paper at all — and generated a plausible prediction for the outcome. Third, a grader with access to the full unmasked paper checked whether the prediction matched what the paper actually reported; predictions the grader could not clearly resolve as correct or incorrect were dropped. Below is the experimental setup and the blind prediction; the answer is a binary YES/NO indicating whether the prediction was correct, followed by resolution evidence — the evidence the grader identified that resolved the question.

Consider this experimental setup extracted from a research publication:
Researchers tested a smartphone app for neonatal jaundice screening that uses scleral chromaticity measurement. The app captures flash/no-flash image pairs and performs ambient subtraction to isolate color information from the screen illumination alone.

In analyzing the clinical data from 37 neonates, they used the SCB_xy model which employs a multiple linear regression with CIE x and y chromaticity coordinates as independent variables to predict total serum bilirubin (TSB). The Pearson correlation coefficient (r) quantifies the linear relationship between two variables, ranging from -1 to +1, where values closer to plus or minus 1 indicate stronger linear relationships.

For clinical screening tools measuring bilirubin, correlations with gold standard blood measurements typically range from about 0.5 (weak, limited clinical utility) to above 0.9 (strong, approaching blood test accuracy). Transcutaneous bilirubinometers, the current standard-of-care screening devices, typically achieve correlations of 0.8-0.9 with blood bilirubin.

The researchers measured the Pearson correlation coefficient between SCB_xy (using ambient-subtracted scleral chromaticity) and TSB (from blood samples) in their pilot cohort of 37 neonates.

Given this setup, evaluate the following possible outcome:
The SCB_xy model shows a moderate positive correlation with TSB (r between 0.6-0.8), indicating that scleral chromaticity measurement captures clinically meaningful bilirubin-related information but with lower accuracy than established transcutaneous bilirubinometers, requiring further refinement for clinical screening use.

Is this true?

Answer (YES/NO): YES